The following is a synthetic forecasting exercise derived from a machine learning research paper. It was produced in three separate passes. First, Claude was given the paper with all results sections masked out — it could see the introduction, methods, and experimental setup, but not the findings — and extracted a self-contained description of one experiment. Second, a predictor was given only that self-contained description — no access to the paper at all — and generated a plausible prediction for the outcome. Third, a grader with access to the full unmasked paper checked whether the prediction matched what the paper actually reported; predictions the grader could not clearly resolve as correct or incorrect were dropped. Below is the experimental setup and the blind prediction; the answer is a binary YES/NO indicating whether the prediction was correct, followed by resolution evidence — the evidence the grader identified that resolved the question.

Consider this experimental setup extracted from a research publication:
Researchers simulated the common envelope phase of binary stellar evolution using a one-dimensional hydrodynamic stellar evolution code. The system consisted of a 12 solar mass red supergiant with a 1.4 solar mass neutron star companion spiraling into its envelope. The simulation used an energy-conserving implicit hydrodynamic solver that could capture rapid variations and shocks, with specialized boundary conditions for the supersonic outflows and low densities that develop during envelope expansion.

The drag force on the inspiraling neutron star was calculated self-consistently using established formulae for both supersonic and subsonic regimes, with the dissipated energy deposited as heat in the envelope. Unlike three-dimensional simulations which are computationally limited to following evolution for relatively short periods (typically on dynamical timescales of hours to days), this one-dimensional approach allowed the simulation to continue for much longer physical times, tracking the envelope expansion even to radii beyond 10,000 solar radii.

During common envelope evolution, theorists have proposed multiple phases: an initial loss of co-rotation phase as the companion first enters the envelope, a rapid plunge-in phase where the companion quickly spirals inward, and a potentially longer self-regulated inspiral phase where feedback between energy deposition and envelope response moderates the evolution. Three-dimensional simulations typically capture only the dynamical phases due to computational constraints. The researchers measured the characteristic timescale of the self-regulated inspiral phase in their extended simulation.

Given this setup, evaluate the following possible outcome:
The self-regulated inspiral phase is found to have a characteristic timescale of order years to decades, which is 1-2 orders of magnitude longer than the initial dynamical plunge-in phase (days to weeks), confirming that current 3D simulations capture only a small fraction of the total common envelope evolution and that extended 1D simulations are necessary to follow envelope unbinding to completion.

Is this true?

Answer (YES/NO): NO